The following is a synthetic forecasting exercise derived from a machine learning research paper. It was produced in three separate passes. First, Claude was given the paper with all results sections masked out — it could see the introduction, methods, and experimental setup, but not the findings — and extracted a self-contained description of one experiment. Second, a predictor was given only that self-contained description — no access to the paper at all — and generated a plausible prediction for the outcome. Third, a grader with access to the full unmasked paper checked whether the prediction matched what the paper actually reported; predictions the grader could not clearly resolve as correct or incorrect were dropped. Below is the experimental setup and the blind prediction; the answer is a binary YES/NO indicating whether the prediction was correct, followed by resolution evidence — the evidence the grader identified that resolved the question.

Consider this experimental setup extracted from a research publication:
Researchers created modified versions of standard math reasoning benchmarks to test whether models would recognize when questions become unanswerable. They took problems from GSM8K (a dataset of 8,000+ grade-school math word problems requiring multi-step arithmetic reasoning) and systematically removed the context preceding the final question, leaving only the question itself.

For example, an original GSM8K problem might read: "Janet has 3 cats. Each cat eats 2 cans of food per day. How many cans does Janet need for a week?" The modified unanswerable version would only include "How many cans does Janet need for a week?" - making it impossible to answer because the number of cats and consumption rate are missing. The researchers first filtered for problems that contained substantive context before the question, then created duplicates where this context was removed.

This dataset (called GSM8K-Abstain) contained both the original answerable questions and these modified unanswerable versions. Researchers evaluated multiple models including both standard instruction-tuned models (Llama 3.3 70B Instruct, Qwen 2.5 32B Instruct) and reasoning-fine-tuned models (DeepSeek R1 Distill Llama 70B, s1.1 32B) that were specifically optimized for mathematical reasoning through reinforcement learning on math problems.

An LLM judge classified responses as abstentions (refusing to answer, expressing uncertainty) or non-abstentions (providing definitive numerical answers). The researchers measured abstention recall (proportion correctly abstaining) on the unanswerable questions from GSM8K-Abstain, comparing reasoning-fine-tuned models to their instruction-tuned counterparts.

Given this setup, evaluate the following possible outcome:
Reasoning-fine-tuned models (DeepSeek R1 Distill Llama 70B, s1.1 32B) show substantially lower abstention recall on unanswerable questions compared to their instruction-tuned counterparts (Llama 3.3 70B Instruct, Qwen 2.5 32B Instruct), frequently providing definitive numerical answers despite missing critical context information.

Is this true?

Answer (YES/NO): YES